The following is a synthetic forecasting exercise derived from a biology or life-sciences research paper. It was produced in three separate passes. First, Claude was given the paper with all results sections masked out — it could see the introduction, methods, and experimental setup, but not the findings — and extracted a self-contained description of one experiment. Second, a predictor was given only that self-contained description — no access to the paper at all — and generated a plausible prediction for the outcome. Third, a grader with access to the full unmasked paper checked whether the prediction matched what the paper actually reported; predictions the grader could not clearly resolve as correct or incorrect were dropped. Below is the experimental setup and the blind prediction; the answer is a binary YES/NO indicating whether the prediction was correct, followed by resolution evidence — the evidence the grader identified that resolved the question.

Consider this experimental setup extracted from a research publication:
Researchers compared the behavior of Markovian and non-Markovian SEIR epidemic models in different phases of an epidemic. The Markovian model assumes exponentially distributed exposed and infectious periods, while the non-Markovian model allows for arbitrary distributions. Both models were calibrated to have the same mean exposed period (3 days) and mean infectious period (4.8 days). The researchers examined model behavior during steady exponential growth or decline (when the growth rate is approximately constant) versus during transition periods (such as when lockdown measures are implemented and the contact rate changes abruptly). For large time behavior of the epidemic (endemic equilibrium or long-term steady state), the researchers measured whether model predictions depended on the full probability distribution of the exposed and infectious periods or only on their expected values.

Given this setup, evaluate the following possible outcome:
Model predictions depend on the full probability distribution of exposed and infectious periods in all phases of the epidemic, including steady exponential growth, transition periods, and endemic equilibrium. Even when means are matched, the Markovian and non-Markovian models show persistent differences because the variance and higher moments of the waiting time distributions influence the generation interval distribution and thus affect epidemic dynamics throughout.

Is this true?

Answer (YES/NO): NO